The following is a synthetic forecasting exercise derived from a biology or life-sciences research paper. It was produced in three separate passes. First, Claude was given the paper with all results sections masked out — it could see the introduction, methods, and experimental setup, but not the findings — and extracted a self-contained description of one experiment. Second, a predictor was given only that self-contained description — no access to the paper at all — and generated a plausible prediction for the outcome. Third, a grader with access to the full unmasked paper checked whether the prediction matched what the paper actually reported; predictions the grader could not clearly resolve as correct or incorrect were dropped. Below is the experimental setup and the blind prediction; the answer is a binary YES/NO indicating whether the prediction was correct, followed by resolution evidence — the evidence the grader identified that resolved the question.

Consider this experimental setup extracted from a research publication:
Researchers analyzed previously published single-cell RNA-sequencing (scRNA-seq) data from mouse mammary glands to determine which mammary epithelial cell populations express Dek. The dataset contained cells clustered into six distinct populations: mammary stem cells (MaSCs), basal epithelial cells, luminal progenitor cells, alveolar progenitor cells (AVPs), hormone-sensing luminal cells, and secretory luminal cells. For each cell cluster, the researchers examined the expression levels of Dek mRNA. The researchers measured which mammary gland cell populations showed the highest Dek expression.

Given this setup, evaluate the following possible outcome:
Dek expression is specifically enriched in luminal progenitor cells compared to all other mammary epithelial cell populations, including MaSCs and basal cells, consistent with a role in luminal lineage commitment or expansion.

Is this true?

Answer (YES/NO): NO